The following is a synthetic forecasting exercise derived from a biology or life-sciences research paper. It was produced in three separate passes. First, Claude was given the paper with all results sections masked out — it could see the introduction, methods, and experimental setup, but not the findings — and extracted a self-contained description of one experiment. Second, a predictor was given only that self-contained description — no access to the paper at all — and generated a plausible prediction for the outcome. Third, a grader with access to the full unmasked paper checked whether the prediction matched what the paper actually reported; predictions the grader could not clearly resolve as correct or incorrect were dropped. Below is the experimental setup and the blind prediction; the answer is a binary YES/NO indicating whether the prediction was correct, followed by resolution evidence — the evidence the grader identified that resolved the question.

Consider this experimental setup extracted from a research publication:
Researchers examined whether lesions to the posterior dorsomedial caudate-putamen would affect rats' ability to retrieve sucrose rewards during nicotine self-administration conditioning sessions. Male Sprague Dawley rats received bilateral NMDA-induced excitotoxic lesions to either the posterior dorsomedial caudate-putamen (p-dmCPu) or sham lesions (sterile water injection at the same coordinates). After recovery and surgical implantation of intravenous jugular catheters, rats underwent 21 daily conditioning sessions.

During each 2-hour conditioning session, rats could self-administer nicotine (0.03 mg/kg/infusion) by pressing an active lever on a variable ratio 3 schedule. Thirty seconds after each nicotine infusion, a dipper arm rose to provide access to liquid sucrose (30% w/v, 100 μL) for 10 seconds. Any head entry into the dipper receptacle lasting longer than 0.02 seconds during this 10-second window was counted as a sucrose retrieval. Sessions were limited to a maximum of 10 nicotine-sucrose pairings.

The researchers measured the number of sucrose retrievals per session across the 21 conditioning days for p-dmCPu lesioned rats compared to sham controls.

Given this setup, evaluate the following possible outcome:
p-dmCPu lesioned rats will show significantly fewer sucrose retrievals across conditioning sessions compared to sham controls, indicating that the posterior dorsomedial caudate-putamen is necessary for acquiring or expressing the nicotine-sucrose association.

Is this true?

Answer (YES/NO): NO